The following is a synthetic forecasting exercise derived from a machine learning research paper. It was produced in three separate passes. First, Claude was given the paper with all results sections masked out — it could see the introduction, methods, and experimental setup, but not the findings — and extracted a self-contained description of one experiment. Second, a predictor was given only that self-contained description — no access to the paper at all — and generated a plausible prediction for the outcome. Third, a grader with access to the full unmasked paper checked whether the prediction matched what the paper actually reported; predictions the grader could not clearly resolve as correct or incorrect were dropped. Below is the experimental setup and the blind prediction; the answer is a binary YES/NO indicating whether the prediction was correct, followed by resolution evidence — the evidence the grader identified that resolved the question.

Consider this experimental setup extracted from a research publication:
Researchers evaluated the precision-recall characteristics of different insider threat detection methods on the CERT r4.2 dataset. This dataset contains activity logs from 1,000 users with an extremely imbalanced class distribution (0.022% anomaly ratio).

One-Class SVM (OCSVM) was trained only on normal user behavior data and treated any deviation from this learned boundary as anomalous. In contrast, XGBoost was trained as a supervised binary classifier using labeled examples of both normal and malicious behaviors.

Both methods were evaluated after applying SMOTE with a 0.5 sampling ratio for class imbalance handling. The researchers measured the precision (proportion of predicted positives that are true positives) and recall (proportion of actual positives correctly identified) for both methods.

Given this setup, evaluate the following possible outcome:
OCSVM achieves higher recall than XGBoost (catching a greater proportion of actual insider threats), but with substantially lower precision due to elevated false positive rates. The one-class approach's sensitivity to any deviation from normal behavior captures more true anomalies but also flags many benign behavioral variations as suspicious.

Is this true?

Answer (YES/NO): YES